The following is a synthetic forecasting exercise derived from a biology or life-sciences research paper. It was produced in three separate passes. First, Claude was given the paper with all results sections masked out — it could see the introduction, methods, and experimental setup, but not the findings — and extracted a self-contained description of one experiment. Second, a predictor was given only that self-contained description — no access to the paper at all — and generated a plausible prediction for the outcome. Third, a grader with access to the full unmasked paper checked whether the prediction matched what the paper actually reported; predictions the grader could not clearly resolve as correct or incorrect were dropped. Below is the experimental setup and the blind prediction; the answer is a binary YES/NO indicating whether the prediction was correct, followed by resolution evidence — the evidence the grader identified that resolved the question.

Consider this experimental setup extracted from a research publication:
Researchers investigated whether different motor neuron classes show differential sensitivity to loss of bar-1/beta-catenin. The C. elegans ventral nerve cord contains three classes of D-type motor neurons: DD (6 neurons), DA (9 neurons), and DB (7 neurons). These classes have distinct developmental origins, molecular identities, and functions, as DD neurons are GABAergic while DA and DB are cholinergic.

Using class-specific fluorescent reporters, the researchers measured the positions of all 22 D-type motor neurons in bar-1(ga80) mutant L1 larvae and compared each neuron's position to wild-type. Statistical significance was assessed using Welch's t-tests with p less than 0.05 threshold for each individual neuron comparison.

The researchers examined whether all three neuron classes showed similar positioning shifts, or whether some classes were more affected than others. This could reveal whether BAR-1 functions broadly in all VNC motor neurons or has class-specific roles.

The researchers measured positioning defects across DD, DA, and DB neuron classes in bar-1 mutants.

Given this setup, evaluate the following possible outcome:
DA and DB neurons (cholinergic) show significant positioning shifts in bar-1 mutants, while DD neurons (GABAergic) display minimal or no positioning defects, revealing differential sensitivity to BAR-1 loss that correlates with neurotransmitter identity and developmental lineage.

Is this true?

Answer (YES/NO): NO